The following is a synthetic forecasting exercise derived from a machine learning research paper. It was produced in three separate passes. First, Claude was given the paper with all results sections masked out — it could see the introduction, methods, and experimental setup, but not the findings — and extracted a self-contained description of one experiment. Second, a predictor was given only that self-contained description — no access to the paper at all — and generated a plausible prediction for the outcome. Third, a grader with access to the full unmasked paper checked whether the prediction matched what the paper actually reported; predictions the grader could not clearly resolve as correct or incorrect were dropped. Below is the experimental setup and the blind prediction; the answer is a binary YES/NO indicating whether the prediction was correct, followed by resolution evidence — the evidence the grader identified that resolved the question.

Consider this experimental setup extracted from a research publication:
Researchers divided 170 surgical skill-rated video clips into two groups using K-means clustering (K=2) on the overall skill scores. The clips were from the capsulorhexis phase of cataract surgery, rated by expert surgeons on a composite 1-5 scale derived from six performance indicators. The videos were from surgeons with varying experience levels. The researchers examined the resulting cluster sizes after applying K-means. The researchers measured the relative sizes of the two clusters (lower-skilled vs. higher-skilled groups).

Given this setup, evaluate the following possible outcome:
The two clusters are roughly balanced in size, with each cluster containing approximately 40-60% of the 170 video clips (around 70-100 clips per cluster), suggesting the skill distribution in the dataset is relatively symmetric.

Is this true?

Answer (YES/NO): NO